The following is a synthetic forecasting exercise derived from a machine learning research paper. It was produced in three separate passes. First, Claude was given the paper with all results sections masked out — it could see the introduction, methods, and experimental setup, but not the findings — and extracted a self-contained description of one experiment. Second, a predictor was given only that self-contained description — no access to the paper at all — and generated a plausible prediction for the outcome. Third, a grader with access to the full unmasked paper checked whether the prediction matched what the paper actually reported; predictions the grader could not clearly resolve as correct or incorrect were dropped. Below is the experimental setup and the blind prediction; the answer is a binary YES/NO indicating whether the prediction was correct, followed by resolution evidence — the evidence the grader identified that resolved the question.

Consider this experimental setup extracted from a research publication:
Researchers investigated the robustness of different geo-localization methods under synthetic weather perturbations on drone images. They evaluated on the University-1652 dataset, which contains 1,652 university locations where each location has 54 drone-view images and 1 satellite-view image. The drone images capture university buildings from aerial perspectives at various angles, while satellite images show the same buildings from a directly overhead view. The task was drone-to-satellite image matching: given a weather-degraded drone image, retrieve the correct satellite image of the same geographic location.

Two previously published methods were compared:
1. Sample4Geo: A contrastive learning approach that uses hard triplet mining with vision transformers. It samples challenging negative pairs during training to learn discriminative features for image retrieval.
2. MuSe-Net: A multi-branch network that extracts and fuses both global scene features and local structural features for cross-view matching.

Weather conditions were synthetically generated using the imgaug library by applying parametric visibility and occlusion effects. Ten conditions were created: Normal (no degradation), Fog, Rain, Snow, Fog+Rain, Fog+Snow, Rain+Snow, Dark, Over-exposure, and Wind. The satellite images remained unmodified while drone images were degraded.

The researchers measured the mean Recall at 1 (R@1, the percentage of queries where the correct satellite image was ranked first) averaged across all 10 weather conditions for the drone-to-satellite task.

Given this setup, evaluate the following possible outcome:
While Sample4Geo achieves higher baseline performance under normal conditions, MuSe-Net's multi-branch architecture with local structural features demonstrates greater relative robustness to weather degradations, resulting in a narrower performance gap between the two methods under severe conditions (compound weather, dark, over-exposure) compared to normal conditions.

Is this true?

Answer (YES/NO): NO